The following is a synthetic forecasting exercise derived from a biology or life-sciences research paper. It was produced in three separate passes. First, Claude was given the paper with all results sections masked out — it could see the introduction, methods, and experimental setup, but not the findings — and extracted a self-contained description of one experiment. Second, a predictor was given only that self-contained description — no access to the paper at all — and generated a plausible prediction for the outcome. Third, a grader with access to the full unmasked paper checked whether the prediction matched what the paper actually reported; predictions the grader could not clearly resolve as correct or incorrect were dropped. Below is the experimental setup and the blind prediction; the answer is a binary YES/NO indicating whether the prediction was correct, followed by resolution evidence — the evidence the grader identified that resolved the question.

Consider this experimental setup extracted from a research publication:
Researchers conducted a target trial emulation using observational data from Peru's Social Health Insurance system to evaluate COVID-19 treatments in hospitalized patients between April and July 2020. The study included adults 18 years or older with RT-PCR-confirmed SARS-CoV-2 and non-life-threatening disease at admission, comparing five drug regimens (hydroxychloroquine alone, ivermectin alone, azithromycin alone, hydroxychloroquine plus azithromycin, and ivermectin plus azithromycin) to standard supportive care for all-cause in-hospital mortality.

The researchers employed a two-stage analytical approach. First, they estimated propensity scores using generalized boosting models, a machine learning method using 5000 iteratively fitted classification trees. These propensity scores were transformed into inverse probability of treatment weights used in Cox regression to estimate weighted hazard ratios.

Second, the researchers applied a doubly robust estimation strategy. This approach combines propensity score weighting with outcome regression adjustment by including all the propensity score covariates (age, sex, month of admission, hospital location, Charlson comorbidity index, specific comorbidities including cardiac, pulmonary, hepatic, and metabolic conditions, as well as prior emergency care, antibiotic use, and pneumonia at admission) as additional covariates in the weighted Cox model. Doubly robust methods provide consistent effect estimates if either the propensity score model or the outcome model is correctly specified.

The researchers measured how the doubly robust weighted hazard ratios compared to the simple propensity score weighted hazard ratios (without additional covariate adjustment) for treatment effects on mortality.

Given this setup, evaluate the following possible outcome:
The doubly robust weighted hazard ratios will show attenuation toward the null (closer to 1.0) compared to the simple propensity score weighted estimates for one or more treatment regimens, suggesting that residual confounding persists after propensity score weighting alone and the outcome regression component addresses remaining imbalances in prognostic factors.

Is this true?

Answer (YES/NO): NO